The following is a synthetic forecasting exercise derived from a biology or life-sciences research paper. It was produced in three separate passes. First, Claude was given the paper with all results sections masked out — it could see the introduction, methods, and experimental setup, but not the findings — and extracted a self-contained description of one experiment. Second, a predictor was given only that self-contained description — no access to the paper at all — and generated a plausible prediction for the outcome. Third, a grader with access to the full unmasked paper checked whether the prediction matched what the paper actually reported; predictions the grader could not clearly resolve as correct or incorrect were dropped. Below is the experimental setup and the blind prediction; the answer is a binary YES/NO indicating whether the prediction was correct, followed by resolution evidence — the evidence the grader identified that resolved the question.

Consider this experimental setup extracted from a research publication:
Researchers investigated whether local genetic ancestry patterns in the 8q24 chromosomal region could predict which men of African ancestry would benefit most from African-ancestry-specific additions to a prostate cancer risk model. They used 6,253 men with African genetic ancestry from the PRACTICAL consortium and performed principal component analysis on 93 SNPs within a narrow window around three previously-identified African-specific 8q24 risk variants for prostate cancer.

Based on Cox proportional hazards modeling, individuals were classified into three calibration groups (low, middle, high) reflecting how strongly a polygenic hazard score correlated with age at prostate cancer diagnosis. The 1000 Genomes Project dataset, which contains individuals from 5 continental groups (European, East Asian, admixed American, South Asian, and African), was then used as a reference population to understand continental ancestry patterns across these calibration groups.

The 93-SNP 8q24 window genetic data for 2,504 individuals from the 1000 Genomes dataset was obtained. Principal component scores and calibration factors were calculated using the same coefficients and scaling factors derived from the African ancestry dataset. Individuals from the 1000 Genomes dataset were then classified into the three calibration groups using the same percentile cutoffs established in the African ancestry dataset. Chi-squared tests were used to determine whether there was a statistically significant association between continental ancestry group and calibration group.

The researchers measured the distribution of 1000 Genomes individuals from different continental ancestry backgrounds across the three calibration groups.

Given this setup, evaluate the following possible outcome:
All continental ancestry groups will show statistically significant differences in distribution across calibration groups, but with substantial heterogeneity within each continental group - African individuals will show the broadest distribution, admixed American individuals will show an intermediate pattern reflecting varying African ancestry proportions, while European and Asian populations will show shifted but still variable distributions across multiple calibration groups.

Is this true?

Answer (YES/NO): NO